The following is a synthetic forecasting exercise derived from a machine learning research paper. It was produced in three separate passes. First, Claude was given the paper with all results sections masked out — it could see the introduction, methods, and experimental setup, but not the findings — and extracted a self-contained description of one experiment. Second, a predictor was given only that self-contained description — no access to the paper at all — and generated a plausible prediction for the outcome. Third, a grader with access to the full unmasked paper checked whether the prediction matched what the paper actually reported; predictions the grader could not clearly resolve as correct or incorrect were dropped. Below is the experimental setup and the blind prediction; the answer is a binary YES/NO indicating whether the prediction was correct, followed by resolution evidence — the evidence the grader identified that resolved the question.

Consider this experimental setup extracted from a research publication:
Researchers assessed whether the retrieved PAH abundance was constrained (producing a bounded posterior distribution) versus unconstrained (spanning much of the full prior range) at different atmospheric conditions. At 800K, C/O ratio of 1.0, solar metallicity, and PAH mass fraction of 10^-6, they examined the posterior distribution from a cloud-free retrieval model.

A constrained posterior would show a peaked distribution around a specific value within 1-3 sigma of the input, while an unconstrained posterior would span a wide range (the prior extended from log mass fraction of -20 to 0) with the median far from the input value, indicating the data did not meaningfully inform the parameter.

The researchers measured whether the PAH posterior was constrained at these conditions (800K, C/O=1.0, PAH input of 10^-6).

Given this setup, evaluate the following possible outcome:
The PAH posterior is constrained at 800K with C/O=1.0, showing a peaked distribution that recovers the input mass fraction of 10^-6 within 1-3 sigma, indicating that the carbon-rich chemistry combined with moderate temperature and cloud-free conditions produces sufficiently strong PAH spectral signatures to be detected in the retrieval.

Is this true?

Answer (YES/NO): NO